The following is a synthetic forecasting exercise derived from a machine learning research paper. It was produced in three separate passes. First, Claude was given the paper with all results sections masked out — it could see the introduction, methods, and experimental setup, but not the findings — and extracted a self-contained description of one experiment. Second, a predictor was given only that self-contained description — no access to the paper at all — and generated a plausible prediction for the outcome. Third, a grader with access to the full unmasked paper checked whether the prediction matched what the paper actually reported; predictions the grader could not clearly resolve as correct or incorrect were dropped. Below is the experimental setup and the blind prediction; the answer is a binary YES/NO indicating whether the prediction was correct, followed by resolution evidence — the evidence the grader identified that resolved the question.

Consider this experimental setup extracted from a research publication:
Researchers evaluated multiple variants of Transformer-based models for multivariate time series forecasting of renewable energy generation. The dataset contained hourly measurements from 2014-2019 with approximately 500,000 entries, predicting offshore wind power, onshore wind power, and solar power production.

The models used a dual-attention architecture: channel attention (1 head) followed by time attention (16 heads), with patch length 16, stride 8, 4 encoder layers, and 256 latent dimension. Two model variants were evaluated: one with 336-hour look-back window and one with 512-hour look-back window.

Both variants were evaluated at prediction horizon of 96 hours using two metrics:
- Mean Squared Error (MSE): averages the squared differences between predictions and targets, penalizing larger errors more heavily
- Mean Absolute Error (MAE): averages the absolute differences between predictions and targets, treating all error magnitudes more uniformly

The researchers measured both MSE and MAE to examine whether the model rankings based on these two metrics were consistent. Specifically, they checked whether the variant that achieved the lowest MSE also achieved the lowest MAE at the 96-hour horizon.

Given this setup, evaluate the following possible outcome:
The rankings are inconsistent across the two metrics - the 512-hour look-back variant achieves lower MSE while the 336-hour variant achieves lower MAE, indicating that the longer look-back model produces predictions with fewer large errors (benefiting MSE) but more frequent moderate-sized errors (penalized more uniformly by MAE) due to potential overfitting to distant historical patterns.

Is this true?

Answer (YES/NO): YES